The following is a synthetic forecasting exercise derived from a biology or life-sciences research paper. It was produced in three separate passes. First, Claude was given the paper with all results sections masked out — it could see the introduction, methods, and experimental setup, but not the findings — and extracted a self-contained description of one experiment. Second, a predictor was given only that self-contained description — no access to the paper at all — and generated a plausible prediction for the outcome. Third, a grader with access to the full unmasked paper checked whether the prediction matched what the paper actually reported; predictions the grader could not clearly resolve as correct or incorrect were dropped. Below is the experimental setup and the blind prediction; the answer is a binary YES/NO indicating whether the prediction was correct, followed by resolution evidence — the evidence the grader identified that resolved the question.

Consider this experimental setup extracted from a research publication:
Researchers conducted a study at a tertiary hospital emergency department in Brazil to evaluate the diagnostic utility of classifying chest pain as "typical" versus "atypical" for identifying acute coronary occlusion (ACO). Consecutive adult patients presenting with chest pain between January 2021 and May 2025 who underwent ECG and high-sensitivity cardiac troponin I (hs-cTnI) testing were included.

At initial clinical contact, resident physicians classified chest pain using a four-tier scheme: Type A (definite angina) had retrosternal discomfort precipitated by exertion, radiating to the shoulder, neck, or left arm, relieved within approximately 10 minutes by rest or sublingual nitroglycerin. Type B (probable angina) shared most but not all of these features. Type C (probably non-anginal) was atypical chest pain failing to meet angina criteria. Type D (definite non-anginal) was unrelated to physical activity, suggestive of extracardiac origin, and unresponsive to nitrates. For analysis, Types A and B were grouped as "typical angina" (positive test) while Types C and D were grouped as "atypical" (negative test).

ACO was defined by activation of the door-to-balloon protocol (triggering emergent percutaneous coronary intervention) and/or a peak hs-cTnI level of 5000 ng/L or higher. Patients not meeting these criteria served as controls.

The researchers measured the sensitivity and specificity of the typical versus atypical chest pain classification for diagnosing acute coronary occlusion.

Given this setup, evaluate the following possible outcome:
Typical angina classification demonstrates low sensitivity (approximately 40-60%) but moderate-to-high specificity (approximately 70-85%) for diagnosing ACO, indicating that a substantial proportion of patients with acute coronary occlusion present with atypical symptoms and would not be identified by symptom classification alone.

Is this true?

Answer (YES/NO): NO